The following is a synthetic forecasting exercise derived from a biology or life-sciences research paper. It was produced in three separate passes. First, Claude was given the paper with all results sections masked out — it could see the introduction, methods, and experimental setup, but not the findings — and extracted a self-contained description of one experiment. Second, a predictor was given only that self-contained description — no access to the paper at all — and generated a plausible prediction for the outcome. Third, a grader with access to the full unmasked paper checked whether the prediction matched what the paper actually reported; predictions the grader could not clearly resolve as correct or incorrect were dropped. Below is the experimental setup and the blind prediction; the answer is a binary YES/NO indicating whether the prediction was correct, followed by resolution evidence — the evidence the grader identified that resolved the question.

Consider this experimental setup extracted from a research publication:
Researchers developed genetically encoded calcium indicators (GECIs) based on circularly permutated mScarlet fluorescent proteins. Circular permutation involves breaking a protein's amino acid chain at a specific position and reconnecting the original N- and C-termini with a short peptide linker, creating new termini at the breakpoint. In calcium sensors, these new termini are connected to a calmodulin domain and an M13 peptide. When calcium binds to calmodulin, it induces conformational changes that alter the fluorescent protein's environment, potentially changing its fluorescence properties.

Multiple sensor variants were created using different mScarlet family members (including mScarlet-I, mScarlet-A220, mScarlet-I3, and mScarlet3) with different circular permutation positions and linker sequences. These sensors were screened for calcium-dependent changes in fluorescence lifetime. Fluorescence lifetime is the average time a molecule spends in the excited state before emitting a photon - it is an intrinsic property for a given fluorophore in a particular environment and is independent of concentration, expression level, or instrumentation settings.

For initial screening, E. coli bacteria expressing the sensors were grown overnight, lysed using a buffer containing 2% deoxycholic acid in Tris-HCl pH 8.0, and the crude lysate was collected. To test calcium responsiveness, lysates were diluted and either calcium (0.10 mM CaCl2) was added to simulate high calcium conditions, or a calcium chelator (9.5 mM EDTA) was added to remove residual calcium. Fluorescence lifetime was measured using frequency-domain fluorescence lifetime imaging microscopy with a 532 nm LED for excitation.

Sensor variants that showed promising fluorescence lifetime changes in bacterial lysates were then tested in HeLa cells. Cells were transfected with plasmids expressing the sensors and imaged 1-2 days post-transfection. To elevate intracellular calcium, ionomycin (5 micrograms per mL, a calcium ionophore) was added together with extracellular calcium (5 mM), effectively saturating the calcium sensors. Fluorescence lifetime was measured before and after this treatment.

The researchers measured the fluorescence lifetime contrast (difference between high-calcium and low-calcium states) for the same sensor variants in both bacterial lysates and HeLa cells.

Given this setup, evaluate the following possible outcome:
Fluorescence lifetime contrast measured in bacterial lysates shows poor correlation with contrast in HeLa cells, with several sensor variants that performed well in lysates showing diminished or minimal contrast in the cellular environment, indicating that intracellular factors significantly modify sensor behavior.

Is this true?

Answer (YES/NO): YES